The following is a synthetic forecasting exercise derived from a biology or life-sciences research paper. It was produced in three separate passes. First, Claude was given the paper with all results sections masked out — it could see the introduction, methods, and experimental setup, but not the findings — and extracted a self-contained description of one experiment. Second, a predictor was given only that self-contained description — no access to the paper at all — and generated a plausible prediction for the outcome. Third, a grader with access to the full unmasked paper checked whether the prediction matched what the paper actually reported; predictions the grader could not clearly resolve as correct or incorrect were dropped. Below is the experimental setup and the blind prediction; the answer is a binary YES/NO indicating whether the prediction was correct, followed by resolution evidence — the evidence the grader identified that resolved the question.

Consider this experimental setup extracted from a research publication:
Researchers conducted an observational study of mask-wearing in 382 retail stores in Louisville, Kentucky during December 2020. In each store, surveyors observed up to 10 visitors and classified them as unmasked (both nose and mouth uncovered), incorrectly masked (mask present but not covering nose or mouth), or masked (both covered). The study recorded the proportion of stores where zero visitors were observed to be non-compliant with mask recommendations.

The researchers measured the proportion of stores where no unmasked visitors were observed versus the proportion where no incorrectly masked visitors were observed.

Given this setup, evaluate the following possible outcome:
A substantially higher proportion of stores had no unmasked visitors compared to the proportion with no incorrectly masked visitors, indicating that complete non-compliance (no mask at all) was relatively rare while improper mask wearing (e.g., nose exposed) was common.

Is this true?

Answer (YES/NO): YES